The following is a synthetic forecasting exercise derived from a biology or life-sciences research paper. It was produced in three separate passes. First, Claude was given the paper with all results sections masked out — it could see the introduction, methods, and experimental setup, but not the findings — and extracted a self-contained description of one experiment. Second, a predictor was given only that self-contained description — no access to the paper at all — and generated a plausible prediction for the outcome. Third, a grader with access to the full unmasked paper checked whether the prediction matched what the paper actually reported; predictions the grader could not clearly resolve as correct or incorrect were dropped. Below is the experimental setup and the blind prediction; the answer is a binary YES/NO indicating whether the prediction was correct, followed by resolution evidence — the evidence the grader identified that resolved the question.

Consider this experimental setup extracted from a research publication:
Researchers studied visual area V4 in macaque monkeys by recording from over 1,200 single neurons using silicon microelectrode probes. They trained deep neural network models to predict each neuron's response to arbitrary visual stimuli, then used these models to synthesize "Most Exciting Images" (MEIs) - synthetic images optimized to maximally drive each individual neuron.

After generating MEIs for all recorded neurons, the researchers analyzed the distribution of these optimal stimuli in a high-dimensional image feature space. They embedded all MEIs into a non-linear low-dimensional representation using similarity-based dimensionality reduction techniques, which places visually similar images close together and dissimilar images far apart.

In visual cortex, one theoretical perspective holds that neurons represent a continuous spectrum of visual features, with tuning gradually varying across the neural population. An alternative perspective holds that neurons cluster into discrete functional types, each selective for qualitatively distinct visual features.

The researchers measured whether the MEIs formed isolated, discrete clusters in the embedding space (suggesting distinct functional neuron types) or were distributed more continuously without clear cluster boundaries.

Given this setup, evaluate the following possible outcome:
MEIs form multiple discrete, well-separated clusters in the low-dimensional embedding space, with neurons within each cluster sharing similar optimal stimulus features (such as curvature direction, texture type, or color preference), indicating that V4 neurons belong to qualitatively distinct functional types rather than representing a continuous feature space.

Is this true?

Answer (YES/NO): YES